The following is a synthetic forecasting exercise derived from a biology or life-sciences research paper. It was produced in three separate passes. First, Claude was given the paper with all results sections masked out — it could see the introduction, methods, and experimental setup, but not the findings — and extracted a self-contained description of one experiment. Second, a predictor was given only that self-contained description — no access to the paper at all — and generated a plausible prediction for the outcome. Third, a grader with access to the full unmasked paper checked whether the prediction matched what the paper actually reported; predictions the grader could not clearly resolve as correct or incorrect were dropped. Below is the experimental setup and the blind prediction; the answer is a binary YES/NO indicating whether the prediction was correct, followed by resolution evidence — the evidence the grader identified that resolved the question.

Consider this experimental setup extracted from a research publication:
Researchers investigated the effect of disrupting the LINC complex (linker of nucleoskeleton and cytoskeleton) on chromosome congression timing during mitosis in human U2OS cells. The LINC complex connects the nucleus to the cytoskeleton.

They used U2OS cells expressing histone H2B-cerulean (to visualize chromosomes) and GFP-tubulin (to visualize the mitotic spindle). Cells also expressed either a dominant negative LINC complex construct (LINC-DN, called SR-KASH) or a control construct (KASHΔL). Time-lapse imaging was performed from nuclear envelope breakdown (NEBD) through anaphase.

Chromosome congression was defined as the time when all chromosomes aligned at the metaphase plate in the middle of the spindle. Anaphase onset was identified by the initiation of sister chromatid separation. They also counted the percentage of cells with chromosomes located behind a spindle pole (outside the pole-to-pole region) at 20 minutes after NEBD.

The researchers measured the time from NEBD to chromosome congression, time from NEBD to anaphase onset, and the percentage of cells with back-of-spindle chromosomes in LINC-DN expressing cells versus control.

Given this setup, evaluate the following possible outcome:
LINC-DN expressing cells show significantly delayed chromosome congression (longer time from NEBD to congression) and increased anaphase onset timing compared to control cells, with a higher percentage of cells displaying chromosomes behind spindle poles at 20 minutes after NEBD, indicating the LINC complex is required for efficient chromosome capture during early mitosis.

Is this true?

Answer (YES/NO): YES